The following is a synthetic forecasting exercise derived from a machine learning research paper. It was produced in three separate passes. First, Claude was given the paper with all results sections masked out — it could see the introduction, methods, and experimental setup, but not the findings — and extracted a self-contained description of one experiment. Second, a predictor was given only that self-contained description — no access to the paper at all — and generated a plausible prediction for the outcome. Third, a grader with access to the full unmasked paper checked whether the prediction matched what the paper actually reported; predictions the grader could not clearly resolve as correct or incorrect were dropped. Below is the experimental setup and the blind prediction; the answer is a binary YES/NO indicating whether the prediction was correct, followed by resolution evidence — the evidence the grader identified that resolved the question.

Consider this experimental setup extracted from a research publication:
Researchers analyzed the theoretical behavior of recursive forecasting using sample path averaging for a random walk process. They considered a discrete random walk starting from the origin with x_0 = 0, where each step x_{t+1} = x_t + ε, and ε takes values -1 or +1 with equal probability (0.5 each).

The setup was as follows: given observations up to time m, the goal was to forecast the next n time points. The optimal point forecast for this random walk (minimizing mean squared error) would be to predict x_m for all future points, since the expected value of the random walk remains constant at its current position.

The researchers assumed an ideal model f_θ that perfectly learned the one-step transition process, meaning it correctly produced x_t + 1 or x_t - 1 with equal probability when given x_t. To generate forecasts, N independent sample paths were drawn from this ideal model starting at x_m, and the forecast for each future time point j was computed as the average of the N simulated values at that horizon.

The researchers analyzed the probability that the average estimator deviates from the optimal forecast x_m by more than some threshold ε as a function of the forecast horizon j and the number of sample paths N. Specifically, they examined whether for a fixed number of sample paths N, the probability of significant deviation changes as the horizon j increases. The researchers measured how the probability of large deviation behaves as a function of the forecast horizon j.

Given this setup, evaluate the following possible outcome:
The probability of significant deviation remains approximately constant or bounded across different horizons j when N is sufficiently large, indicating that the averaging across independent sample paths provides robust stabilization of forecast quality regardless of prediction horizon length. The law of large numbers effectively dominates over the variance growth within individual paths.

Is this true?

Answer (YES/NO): NO